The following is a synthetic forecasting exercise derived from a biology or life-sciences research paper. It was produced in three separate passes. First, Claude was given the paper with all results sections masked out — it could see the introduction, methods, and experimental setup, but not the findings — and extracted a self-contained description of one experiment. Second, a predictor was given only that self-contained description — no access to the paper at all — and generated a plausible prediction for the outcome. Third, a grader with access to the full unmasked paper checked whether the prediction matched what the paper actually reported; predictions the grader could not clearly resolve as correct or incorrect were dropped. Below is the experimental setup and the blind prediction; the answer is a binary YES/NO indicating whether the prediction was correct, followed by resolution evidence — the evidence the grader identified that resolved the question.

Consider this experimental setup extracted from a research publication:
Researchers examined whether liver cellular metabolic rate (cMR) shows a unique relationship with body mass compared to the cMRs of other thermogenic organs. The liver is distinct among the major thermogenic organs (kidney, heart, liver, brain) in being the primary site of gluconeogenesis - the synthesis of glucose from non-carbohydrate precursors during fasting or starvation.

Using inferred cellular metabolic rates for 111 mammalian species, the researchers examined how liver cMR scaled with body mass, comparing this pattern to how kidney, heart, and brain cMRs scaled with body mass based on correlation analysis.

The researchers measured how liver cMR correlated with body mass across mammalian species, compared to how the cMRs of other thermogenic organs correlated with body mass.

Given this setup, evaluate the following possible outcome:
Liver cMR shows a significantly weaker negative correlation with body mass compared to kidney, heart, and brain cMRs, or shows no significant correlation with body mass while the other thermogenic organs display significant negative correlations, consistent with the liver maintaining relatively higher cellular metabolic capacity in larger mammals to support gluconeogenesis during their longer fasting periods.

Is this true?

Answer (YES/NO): NO